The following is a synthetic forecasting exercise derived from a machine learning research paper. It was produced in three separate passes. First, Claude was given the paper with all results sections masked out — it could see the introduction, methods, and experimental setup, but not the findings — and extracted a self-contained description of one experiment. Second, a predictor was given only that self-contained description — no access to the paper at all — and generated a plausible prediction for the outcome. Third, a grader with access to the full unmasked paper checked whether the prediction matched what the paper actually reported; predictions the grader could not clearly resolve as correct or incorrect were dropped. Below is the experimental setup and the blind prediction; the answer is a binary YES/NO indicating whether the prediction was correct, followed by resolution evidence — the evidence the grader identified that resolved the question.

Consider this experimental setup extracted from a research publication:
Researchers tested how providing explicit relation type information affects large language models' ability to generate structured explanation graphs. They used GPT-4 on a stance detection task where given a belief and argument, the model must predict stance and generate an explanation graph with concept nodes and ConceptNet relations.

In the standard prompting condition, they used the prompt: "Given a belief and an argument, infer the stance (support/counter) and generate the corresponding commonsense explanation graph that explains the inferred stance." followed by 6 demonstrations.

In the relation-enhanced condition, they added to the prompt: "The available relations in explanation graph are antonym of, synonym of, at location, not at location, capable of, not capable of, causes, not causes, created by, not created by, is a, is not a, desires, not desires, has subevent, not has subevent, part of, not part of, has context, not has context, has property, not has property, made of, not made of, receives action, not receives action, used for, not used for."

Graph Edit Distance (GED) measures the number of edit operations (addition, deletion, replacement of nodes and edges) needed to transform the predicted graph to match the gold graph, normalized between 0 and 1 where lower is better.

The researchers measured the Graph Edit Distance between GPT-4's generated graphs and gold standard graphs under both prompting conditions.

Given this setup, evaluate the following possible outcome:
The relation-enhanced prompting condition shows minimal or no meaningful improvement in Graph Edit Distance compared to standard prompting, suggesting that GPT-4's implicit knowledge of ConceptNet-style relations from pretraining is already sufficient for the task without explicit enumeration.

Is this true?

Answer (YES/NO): NO